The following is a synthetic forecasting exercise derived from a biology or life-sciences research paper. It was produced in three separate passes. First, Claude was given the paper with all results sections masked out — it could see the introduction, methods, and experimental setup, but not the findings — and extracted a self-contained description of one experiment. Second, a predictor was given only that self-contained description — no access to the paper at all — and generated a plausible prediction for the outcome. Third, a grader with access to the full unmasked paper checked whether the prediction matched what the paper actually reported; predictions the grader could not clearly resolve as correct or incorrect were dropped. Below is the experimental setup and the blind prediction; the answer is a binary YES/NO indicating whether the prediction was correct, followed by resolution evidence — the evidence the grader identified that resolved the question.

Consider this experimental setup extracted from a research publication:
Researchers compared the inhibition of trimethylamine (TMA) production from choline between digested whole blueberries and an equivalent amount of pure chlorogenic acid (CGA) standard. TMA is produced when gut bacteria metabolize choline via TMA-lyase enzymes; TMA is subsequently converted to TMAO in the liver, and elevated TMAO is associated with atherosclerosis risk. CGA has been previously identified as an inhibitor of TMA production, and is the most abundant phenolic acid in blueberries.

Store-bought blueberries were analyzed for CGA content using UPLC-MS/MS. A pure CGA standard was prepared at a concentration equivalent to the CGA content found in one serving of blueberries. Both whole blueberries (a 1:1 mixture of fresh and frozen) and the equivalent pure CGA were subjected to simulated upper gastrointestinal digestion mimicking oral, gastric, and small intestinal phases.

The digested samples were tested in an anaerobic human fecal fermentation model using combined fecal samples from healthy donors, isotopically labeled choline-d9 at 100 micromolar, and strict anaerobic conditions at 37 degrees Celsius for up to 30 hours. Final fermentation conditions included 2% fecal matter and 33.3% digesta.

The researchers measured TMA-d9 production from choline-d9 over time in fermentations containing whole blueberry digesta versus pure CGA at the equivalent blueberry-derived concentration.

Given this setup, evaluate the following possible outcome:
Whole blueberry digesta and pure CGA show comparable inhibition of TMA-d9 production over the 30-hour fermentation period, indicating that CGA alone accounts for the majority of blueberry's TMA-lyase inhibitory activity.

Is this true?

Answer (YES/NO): NO